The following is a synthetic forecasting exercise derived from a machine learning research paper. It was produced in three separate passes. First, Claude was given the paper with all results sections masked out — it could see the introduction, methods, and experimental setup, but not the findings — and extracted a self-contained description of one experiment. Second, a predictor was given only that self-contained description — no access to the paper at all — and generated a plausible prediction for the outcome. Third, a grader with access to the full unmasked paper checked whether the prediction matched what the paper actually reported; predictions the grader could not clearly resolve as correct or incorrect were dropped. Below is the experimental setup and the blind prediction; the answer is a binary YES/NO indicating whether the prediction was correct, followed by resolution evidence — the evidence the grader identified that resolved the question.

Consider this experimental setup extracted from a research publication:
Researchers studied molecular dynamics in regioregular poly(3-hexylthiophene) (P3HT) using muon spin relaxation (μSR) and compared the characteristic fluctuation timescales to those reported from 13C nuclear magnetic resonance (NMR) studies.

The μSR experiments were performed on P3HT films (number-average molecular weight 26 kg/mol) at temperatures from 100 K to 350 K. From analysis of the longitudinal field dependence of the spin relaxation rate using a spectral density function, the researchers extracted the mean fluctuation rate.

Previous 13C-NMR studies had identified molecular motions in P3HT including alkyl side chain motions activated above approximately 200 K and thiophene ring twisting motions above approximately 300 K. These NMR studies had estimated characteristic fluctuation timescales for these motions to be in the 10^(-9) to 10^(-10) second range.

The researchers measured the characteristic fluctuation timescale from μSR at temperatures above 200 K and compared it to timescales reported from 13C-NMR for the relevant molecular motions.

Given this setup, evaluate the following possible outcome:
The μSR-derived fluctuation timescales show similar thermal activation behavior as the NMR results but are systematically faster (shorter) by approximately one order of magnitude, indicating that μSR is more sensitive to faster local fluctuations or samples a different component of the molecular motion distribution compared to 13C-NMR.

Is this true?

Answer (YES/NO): NO